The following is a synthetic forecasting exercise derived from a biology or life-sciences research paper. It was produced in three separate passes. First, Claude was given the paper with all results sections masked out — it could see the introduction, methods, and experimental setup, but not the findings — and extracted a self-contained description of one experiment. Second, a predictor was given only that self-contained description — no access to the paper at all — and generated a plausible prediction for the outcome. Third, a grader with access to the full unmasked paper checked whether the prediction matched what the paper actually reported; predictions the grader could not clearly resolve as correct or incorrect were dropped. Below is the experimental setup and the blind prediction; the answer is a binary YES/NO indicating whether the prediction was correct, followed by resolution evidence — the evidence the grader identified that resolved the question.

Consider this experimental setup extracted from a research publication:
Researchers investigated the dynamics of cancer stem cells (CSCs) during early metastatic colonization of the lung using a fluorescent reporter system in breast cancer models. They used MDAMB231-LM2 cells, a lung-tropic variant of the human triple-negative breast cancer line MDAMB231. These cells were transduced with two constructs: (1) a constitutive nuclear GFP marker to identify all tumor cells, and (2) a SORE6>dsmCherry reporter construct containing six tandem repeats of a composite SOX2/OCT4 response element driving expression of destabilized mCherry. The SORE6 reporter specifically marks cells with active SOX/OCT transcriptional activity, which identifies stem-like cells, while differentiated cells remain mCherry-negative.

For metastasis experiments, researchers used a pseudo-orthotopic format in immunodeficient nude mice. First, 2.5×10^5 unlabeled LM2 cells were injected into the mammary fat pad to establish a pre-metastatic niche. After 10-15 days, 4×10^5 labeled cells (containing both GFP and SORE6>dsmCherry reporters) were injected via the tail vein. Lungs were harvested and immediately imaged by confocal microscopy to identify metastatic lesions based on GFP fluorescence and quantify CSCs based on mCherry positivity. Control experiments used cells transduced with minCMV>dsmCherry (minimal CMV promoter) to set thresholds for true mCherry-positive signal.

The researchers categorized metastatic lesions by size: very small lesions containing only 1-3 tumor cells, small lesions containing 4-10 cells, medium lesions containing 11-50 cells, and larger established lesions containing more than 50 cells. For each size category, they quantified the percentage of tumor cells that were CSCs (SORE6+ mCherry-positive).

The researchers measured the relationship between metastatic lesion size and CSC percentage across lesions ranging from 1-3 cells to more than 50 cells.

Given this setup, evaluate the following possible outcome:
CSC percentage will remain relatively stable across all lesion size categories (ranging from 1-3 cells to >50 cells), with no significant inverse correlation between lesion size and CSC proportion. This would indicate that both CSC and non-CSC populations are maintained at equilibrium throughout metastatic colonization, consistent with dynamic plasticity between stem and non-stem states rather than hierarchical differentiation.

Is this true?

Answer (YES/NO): NO